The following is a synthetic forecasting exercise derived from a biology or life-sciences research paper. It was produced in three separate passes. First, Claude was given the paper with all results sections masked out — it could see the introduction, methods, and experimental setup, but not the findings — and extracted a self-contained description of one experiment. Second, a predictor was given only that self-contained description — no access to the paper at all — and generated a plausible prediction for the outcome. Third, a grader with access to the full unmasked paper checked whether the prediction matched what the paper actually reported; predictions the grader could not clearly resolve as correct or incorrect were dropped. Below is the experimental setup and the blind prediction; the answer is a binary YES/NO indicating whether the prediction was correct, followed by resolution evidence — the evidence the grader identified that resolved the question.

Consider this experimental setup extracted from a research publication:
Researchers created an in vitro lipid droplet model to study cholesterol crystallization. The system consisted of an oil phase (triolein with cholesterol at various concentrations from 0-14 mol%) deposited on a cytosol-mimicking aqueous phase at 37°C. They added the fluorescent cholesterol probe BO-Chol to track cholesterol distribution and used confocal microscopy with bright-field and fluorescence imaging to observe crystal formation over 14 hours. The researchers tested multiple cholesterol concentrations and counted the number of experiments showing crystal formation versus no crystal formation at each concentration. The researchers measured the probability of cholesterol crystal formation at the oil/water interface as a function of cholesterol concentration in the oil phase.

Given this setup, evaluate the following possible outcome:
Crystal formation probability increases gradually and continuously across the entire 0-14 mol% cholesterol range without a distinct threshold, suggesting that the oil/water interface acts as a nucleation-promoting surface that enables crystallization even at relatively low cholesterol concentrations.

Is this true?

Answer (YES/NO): NO